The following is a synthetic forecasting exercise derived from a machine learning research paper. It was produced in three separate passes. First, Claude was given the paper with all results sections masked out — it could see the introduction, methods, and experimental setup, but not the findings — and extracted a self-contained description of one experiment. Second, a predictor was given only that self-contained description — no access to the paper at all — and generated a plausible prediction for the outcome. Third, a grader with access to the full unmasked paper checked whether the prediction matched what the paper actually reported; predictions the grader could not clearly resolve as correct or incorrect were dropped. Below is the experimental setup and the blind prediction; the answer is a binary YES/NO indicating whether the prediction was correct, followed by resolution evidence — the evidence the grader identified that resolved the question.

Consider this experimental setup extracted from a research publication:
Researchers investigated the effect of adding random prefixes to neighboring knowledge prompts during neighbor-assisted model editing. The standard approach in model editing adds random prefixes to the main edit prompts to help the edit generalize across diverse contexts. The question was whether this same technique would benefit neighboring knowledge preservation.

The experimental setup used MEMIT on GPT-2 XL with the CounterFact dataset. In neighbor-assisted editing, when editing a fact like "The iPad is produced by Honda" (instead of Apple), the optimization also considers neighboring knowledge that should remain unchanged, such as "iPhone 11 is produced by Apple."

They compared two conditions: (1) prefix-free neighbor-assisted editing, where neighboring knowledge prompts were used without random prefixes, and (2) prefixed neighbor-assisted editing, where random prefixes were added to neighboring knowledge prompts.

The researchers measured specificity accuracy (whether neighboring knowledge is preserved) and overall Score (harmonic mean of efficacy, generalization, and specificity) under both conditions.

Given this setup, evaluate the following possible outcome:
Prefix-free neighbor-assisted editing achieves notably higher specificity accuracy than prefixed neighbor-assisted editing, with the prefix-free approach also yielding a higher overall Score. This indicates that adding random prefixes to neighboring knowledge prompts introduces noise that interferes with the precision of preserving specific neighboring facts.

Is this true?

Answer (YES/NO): YES